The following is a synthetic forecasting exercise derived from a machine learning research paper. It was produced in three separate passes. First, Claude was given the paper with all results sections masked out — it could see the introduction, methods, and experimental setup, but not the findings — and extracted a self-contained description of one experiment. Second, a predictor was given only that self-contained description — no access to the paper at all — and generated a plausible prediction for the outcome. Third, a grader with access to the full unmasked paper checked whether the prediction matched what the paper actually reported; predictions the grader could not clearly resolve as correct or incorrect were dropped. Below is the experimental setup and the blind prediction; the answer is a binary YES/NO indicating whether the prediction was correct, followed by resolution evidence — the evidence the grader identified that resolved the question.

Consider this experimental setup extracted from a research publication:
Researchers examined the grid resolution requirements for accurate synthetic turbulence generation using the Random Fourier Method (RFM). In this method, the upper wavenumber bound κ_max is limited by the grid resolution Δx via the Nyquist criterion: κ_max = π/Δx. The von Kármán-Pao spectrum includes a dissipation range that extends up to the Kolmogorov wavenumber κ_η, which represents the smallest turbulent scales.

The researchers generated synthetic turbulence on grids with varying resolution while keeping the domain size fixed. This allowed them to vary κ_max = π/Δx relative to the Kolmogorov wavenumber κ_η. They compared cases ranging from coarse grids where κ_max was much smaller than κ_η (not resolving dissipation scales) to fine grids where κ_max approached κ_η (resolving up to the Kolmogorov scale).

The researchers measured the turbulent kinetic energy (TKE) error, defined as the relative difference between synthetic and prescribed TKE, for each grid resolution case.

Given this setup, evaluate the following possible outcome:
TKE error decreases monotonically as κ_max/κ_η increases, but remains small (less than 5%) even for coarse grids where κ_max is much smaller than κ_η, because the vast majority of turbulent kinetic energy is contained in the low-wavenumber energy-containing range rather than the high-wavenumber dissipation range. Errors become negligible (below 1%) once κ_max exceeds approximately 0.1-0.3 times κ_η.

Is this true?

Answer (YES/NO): NO